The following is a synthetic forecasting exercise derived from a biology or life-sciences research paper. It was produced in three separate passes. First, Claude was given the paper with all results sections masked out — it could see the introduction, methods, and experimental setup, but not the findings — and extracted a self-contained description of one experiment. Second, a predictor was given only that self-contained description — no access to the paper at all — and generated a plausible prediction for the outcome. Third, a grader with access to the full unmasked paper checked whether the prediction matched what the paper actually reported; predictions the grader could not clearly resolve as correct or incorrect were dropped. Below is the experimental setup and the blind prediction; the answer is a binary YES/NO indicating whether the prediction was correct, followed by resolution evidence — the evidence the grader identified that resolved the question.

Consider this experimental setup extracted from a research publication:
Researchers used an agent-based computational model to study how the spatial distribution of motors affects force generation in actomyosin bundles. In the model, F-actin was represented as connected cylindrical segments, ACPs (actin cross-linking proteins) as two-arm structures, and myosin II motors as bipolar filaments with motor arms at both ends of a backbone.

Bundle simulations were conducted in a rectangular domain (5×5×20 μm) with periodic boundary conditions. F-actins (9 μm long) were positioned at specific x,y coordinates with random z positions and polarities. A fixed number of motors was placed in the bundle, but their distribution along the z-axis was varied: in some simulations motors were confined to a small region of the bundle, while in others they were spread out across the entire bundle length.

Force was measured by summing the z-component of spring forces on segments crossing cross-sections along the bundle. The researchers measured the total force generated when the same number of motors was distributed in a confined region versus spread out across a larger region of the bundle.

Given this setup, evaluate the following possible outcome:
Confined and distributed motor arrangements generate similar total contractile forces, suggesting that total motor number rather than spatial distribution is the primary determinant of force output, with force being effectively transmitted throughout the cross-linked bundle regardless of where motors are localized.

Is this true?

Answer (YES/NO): NO